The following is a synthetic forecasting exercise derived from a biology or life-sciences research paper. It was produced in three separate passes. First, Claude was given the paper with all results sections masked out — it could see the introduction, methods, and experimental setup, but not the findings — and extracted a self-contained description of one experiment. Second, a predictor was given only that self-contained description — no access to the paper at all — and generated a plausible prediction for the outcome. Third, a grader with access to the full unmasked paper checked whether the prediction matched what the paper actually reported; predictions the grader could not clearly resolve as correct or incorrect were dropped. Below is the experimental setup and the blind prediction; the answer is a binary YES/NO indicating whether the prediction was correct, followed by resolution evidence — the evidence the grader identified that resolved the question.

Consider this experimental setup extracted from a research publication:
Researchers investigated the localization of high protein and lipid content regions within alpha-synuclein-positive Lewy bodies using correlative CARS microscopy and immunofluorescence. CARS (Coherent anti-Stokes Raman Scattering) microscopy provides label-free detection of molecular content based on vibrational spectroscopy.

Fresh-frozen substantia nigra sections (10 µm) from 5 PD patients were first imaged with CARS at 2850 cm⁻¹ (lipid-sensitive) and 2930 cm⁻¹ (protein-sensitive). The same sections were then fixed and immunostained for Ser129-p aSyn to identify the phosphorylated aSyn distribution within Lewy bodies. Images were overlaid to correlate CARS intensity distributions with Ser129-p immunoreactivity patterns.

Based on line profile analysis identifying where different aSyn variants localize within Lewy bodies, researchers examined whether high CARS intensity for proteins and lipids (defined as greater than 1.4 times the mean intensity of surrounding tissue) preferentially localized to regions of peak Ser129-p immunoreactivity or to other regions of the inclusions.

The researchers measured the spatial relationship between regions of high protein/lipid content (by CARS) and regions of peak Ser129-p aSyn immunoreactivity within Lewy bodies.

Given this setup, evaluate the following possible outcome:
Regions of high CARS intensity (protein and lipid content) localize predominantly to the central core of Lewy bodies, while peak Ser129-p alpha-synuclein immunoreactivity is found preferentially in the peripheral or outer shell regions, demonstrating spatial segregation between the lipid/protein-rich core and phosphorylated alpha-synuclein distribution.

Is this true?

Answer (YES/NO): YES